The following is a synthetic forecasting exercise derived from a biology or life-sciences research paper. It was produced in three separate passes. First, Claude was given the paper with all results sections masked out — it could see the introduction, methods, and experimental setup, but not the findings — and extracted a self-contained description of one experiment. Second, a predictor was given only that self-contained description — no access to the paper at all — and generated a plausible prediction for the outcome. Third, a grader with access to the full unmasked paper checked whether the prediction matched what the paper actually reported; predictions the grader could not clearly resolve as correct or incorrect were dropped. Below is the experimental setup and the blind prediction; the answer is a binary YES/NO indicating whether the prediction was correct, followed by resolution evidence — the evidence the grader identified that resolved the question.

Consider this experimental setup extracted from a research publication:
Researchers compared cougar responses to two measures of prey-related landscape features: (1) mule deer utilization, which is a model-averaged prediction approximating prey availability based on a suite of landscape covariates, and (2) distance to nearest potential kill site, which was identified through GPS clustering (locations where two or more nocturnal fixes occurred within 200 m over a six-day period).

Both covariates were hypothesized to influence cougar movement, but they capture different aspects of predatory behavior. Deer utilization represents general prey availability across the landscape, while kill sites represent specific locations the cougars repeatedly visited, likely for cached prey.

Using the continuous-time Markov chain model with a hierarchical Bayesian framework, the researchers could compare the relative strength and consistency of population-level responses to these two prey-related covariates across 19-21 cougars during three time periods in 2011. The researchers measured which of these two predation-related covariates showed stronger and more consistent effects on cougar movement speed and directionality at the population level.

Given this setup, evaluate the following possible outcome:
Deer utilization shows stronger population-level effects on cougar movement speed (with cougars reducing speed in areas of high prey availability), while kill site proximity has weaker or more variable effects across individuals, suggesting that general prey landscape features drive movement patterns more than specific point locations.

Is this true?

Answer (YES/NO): NO